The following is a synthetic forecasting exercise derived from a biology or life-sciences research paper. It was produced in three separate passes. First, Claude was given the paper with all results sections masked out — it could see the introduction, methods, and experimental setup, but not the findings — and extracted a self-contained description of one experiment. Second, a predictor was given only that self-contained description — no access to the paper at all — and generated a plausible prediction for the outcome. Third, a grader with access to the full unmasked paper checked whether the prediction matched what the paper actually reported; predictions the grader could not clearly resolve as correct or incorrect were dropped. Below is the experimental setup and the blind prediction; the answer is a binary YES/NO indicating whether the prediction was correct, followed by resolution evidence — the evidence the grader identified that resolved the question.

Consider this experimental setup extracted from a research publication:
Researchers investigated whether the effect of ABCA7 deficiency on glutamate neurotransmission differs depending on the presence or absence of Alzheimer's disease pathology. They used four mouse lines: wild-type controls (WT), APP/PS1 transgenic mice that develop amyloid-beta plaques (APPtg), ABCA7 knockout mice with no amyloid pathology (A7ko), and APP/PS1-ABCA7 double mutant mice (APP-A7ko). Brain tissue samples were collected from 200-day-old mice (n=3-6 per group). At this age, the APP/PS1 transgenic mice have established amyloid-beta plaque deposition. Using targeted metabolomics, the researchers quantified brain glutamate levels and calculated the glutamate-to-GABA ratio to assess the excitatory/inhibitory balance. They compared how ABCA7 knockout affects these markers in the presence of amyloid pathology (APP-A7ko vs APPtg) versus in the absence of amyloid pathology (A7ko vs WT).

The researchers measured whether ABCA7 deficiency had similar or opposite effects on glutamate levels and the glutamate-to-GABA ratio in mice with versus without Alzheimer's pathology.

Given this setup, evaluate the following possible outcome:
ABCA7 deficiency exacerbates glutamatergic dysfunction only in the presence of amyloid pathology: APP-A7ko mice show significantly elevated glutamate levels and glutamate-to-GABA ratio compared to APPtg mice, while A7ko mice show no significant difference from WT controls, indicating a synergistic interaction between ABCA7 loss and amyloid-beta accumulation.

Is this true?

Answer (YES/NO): NO